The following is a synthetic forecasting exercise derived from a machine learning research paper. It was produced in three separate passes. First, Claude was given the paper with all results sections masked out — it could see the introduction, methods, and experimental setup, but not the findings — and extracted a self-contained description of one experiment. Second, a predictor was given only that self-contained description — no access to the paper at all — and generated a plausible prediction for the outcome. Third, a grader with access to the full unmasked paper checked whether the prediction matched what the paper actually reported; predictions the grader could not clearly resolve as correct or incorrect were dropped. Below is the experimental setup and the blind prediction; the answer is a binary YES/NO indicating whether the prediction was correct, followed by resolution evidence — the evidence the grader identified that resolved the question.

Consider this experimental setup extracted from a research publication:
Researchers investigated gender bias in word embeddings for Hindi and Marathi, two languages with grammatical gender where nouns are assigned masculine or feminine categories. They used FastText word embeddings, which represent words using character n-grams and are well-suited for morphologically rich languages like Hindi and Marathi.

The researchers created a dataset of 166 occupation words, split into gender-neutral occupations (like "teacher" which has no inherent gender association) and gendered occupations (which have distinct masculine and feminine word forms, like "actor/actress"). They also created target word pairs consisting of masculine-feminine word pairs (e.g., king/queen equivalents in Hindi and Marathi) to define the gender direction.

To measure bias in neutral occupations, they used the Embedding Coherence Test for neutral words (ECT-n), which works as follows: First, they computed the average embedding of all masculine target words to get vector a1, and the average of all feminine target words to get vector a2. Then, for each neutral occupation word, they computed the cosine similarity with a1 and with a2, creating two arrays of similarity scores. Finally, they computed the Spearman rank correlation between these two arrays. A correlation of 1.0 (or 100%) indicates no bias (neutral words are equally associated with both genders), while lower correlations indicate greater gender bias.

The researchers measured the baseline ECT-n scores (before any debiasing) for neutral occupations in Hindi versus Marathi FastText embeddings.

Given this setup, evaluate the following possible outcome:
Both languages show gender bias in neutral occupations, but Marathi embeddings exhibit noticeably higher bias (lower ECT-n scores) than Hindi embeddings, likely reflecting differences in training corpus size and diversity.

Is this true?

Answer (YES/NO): YES